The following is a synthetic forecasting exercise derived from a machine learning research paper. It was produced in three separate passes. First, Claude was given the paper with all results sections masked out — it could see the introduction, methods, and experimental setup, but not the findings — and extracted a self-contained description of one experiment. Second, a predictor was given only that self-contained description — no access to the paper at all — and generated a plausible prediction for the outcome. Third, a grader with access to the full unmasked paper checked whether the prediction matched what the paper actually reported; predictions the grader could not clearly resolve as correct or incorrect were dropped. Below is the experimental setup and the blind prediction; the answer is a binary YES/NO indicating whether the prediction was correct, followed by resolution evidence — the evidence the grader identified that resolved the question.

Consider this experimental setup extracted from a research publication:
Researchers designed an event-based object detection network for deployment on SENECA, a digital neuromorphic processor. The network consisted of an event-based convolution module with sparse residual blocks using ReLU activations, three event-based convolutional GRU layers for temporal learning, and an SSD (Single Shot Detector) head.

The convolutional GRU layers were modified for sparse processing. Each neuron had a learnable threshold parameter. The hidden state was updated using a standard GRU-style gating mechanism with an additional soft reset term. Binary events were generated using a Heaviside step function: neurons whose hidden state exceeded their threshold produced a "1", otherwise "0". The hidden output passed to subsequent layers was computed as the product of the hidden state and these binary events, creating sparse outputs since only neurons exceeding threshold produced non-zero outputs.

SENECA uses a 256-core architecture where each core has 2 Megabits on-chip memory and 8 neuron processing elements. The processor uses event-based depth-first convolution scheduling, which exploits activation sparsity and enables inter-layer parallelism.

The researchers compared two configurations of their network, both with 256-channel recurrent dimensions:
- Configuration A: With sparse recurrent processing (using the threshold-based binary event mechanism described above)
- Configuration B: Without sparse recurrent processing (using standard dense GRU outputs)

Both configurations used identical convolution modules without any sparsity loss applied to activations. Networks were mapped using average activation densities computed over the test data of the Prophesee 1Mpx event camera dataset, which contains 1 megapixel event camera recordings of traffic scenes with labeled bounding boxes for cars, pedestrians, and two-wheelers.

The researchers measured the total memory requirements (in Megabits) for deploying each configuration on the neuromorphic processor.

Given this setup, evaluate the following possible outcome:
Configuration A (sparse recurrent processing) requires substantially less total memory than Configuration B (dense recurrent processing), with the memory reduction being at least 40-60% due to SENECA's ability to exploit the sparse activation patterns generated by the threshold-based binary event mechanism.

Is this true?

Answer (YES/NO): NO